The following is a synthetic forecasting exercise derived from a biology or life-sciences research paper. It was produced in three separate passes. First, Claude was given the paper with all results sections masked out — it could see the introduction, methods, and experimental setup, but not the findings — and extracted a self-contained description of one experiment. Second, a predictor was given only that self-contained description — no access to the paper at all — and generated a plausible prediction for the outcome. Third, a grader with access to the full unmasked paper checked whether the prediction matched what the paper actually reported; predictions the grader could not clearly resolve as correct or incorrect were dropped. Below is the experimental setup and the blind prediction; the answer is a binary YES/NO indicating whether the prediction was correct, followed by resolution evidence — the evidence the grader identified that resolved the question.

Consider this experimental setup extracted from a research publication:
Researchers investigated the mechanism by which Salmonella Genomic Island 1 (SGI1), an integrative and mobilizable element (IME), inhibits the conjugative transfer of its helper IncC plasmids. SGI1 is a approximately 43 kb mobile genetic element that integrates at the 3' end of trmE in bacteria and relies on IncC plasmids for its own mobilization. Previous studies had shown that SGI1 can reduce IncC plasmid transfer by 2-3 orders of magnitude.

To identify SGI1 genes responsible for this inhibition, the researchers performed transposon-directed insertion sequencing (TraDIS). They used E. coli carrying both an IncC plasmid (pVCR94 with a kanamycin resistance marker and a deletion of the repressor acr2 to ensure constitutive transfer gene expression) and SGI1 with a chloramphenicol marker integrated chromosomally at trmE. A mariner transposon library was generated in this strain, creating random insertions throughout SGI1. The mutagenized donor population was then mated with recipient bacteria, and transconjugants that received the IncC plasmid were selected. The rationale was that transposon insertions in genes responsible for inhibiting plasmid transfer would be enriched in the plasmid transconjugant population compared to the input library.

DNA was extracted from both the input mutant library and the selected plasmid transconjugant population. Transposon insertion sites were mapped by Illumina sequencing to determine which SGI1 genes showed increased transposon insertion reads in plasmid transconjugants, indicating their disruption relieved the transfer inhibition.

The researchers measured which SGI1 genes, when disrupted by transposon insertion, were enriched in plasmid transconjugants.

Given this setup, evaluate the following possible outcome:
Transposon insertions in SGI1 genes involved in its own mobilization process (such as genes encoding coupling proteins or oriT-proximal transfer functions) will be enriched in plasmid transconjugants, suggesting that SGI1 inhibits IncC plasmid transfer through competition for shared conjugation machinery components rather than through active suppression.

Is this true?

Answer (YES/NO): NO